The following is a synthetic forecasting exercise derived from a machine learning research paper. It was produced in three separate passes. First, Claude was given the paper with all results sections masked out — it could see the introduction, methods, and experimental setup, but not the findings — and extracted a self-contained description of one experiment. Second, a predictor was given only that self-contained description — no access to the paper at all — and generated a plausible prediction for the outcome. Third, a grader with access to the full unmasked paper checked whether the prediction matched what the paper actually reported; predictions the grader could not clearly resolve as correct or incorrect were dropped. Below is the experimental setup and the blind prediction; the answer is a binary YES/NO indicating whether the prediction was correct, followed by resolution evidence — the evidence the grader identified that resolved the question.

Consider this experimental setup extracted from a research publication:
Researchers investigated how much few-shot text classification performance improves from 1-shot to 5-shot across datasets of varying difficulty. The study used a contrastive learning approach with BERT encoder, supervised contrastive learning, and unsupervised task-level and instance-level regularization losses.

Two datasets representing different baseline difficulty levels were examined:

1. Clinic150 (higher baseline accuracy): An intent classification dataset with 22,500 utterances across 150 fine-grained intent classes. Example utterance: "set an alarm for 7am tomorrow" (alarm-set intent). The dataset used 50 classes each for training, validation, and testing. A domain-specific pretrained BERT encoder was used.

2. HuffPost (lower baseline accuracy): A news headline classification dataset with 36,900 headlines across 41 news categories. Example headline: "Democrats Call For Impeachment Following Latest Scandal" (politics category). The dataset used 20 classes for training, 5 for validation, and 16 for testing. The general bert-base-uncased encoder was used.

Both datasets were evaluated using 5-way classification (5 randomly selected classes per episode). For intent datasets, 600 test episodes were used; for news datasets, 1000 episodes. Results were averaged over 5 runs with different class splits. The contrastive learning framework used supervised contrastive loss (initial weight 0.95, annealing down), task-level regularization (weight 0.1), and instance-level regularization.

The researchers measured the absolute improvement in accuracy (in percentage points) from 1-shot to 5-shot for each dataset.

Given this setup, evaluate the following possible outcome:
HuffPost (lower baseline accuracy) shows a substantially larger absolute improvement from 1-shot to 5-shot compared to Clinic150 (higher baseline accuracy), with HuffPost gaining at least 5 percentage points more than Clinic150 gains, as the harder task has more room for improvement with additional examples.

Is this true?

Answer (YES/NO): YES